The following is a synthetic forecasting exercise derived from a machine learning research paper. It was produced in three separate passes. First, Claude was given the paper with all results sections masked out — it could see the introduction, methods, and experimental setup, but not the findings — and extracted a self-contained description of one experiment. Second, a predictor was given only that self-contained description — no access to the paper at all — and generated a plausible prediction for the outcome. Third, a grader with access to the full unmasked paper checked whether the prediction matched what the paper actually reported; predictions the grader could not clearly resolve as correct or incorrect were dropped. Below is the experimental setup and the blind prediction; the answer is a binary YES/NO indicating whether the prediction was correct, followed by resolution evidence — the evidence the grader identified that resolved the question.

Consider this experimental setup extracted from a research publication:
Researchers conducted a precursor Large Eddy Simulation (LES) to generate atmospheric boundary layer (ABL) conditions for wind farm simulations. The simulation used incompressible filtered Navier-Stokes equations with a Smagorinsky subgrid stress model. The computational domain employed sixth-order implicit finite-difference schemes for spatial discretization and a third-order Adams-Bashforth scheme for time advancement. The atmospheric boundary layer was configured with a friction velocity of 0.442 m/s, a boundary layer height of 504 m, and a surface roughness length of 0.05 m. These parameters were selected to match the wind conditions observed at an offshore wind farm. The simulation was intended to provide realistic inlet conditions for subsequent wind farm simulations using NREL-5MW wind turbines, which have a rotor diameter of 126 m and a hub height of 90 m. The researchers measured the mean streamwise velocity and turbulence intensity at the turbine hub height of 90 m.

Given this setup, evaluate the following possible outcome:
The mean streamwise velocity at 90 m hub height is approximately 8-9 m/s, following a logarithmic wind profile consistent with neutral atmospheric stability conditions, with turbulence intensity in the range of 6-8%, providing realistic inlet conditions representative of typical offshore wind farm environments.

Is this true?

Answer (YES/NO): NO